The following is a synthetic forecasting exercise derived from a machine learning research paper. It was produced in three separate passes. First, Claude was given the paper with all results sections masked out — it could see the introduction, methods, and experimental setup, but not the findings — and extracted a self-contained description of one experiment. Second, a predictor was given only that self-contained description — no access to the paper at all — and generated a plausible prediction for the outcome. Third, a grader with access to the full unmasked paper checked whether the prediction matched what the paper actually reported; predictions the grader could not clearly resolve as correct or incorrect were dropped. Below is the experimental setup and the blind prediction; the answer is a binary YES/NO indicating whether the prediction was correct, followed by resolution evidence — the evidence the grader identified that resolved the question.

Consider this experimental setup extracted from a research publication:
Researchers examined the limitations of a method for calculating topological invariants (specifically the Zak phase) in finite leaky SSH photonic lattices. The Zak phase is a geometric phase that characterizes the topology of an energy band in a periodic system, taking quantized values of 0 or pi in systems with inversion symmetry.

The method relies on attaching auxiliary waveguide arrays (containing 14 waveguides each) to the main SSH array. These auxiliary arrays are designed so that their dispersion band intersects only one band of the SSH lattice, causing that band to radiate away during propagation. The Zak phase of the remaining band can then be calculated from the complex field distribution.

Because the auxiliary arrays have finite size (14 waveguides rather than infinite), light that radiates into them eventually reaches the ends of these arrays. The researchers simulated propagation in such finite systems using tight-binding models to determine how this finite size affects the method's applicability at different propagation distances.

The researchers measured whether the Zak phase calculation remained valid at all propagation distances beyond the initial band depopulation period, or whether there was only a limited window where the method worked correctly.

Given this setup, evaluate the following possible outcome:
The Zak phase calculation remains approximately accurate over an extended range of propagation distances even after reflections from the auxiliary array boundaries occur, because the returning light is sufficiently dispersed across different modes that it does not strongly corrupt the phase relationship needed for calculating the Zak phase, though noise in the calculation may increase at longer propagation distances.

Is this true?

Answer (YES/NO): NO